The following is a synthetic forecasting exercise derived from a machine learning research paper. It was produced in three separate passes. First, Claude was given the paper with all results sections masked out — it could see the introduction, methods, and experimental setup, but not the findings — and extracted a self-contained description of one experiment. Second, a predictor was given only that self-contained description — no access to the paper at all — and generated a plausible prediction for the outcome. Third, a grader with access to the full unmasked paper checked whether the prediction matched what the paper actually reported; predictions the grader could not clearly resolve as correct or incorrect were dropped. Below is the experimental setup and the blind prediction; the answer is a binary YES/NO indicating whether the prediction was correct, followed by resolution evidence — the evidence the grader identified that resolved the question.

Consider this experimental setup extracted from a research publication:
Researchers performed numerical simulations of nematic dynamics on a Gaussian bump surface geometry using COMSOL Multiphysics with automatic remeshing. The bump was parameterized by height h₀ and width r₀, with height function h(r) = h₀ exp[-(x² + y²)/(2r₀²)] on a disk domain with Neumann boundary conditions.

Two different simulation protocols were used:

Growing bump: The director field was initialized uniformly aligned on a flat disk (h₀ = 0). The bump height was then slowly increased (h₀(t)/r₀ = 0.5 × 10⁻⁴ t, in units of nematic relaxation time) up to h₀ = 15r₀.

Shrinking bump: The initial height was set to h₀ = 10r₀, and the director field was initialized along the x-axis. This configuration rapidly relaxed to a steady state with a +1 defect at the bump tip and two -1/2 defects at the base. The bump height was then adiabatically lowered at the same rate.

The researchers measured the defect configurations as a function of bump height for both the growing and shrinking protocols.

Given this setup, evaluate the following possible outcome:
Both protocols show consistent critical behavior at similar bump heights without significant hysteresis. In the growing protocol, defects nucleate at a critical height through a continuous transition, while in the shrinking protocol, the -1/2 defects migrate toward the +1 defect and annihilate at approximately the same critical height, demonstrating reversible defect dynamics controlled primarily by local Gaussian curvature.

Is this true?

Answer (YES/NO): NO